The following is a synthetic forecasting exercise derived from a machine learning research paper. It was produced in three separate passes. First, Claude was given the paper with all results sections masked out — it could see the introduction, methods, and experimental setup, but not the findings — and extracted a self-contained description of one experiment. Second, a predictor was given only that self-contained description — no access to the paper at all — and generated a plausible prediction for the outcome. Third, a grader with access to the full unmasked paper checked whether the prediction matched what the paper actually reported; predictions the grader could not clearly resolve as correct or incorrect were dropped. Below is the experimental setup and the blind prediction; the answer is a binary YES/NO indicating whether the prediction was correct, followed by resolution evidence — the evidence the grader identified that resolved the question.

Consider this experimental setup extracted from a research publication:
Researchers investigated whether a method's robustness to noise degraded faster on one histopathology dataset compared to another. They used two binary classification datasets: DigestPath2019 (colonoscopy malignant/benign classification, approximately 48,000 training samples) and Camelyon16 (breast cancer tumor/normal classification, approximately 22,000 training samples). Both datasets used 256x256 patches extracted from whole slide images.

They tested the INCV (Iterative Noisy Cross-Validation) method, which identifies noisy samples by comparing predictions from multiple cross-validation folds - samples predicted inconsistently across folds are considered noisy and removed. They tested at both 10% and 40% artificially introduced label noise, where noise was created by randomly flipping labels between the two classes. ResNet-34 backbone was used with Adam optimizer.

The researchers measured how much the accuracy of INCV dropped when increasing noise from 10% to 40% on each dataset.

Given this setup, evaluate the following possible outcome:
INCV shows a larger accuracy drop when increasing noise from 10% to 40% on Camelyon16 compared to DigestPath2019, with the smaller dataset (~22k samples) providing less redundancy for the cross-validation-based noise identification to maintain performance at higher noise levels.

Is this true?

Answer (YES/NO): NO